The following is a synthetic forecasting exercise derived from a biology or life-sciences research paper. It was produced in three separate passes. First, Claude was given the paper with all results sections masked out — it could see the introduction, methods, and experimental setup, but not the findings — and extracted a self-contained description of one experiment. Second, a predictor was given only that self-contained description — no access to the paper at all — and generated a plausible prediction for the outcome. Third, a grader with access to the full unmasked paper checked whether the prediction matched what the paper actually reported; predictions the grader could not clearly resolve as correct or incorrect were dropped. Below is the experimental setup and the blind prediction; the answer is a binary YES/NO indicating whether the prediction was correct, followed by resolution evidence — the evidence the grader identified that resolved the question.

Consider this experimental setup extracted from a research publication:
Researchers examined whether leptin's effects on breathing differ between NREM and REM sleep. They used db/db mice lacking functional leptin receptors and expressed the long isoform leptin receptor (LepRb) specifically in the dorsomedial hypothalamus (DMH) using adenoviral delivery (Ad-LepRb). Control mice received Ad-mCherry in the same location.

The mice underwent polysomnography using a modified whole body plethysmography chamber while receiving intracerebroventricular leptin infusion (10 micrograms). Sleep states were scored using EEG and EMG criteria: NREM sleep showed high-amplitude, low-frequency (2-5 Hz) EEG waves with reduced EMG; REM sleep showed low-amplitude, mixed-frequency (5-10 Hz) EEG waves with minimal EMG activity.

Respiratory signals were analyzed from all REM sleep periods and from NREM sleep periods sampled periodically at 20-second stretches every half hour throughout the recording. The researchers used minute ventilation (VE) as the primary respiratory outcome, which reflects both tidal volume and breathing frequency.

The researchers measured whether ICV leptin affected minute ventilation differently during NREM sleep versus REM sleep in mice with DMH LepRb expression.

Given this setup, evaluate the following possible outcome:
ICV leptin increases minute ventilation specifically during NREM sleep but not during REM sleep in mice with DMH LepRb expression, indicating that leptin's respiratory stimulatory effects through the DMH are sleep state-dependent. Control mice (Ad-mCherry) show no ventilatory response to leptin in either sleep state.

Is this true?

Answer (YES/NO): YES